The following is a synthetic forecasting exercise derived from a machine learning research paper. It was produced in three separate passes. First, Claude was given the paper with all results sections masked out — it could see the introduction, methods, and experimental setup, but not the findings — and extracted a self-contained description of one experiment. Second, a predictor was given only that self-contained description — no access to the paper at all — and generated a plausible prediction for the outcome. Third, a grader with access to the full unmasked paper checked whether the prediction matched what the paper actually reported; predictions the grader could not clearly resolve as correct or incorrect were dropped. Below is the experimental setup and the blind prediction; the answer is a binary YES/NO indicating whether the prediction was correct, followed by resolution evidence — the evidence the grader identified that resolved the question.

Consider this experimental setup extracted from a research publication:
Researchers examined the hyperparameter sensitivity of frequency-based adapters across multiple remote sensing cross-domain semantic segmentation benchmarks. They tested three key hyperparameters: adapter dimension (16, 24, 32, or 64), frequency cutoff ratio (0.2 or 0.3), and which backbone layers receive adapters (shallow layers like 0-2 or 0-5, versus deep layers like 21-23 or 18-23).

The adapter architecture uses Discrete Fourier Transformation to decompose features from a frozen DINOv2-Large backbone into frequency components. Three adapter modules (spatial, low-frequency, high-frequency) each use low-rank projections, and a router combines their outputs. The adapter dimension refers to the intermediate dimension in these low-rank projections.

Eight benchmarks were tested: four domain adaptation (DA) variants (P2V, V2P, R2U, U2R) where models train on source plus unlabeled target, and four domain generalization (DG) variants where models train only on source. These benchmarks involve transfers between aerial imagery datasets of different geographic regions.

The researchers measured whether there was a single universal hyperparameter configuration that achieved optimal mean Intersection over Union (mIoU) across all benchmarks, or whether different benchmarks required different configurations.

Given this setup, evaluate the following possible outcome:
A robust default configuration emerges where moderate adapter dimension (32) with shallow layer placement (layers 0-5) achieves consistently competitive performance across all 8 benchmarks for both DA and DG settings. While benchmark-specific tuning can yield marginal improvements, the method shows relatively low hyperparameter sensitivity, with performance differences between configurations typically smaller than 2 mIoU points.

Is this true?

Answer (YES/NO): NO